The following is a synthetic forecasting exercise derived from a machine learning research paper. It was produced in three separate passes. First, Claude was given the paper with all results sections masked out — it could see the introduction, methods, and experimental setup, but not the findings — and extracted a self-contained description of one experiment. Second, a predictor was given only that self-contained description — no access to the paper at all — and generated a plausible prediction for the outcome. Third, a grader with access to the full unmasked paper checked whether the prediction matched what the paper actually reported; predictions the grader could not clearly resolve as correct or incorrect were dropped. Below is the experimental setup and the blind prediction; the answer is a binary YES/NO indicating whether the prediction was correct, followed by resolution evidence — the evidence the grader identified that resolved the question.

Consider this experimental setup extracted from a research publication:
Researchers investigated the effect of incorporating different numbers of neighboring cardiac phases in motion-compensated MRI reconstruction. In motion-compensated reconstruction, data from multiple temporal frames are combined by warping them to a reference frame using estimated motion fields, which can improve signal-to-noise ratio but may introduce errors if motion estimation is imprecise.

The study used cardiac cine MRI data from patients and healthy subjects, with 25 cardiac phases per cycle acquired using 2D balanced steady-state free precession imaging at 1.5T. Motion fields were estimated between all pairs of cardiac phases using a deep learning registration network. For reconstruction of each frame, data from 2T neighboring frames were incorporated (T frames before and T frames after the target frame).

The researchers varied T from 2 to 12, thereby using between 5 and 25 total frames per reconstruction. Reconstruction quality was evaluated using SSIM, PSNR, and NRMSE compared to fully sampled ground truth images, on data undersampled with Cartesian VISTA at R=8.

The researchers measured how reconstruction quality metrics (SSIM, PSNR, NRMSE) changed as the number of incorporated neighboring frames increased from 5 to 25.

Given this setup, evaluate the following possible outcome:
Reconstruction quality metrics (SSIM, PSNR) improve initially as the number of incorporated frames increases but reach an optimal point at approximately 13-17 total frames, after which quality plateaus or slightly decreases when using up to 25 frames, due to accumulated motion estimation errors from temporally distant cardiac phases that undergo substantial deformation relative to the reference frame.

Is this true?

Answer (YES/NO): YES